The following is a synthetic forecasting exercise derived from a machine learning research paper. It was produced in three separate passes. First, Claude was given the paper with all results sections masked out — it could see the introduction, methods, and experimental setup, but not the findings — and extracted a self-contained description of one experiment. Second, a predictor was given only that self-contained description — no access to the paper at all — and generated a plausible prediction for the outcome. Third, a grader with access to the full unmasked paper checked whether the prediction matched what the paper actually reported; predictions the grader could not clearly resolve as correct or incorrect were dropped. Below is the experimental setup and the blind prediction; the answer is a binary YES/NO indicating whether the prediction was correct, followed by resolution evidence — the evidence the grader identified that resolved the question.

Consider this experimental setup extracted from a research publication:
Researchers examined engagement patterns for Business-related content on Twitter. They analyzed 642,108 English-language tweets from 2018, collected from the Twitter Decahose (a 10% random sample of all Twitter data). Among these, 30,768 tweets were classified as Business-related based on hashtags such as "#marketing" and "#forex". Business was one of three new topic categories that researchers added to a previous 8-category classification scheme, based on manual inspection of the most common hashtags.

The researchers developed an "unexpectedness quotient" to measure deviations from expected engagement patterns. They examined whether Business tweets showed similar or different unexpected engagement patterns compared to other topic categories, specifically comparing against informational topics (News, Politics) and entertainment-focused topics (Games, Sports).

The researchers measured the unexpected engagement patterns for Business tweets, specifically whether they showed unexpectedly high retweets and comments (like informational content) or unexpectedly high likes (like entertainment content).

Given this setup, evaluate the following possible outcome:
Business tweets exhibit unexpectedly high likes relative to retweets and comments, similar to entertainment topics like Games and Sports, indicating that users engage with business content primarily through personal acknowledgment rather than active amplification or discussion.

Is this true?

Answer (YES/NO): NO